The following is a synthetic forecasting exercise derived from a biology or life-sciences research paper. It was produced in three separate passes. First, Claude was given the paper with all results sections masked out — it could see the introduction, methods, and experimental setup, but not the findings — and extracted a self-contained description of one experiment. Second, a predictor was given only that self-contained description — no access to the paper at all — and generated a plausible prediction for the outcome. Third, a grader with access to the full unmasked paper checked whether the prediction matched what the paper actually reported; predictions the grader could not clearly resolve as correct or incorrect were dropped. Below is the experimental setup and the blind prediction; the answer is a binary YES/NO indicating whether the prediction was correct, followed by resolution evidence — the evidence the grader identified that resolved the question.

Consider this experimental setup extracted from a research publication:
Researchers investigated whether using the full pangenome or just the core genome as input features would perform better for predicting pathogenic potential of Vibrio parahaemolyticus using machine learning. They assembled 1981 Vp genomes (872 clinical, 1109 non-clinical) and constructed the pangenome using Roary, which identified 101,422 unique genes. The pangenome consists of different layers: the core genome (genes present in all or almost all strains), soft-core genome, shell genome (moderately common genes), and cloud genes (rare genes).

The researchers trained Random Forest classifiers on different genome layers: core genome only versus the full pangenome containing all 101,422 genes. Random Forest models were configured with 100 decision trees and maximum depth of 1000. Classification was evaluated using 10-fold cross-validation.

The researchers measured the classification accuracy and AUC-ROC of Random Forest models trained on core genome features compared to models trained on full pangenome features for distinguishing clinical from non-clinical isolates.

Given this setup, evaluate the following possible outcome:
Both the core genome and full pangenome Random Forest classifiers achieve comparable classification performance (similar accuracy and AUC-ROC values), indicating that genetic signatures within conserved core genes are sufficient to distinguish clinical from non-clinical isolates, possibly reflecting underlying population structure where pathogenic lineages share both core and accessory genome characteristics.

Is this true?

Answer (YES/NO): NO